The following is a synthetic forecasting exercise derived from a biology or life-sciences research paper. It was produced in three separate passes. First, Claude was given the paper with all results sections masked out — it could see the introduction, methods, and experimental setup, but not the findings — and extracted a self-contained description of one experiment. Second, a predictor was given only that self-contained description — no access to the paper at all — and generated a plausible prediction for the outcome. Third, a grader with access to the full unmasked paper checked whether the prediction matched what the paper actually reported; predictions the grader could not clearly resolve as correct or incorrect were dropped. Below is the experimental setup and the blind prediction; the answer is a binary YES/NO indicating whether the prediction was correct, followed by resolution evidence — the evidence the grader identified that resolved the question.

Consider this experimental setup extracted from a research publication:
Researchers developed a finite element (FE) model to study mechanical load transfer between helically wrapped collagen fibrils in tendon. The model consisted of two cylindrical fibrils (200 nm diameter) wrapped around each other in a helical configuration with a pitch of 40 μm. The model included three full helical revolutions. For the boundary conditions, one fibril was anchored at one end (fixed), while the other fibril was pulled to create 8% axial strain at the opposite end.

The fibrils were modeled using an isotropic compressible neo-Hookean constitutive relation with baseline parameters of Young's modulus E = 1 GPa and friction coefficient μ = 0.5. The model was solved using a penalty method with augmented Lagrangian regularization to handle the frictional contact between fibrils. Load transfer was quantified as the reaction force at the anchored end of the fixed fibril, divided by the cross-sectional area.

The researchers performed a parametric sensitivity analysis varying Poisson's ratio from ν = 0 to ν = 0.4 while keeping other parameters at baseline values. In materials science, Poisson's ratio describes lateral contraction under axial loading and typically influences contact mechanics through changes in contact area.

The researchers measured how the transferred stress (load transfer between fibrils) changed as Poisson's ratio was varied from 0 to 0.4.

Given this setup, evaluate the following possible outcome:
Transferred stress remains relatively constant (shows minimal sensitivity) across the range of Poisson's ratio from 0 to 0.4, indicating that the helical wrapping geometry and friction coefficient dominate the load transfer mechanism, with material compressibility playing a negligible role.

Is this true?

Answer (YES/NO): YES